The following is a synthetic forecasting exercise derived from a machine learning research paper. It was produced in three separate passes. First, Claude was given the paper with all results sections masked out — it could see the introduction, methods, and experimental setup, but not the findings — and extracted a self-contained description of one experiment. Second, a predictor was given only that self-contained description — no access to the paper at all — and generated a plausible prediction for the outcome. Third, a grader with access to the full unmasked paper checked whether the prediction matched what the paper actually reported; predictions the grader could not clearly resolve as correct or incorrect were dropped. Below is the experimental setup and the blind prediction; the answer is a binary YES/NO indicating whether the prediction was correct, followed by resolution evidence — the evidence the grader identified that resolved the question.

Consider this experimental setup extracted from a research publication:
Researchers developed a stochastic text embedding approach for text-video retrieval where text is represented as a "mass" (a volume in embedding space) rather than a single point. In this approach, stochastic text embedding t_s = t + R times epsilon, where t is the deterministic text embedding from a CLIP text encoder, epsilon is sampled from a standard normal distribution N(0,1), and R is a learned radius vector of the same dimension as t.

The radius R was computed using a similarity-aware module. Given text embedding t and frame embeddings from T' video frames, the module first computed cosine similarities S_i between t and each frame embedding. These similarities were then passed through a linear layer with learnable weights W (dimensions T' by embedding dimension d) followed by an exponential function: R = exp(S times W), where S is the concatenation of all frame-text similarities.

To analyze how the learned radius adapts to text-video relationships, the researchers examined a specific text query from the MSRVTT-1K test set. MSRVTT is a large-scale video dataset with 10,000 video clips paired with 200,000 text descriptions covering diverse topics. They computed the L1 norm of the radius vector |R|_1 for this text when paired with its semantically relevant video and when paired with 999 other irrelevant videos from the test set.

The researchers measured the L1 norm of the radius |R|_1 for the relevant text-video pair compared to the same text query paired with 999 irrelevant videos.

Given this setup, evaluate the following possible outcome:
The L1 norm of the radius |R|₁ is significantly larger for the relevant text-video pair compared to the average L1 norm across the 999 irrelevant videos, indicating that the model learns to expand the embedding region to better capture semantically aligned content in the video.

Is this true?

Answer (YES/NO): NO